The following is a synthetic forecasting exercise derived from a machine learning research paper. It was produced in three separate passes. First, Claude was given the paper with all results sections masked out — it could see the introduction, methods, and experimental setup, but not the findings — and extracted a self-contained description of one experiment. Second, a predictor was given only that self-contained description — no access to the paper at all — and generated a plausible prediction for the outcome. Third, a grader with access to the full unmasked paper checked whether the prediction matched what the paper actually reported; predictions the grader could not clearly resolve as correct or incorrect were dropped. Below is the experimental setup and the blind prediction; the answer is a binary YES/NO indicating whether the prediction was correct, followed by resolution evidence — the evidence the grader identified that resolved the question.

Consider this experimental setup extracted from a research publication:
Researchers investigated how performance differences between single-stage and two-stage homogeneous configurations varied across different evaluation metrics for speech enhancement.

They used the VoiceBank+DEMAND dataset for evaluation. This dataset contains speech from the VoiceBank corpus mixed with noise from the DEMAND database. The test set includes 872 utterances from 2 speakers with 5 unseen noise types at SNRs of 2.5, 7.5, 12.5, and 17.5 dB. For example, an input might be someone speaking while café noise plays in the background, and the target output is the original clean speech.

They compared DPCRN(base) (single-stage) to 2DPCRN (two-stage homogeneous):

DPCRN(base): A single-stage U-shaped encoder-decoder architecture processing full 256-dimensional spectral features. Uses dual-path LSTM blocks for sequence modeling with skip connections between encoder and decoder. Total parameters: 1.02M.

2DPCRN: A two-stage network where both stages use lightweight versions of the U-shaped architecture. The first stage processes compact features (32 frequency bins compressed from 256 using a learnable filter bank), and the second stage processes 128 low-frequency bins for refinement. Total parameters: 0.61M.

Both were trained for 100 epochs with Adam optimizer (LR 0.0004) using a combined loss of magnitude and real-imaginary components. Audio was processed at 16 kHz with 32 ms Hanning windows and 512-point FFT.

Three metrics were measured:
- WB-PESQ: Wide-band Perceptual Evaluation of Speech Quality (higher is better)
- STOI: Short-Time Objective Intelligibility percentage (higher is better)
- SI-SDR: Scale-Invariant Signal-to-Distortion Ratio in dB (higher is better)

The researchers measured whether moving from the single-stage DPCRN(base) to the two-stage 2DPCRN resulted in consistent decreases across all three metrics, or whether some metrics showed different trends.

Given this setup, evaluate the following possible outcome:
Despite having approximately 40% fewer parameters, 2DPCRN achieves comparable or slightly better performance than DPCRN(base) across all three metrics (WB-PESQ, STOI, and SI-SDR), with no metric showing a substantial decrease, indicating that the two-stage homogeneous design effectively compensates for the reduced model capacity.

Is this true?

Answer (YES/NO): NO